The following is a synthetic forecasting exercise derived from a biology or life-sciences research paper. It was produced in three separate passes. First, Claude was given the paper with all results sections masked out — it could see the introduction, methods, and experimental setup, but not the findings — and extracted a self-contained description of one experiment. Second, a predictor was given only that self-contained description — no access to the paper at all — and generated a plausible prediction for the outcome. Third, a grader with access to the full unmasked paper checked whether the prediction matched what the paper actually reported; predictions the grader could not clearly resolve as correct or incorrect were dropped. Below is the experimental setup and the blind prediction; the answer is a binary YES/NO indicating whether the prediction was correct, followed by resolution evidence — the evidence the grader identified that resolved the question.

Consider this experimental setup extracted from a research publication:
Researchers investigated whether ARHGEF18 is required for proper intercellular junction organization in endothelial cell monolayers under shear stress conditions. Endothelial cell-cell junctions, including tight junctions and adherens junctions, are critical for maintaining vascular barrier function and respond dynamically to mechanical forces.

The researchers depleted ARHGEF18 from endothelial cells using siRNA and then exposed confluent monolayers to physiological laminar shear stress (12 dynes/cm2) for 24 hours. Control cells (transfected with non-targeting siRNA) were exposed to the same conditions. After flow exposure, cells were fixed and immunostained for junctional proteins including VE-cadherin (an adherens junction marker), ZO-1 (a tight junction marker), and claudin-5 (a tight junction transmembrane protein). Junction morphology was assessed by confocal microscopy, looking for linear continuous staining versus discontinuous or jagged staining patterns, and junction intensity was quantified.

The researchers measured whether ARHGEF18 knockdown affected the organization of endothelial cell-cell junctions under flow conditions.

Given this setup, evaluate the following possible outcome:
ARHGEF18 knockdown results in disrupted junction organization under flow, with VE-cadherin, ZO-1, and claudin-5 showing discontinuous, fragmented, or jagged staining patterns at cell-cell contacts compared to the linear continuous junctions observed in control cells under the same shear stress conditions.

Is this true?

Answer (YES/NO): NO